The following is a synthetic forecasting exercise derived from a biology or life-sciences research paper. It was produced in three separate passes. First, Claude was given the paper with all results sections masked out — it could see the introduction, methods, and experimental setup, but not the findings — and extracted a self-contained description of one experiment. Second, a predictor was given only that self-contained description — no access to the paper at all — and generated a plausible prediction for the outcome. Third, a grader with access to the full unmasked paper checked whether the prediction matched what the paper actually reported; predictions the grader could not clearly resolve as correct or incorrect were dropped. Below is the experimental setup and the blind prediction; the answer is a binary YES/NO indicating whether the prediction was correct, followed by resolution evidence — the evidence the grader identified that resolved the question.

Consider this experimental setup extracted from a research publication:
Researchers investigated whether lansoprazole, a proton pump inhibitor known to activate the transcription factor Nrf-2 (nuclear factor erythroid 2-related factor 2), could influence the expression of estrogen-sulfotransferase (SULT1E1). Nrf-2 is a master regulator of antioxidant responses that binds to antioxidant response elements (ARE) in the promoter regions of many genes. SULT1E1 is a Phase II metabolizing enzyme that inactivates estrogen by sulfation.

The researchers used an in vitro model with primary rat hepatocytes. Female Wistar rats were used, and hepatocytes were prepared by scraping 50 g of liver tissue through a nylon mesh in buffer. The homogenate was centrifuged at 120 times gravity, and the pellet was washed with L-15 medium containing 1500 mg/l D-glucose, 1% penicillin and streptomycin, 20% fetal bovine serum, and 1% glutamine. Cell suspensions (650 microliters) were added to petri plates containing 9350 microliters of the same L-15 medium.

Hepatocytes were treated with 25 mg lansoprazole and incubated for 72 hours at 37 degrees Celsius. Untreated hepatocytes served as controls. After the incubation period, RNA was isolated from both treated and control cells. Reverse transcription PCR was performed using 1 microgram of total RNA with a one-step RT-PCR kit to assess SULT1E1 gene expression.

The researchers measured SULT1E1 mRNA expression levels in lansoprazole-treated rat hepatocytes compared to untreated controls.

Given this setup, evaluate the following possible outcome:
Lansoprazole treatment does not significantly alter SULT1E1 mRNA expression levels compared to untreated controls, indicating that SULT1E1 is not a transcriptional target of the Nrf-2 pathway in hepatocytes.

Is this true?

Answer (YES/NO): NO